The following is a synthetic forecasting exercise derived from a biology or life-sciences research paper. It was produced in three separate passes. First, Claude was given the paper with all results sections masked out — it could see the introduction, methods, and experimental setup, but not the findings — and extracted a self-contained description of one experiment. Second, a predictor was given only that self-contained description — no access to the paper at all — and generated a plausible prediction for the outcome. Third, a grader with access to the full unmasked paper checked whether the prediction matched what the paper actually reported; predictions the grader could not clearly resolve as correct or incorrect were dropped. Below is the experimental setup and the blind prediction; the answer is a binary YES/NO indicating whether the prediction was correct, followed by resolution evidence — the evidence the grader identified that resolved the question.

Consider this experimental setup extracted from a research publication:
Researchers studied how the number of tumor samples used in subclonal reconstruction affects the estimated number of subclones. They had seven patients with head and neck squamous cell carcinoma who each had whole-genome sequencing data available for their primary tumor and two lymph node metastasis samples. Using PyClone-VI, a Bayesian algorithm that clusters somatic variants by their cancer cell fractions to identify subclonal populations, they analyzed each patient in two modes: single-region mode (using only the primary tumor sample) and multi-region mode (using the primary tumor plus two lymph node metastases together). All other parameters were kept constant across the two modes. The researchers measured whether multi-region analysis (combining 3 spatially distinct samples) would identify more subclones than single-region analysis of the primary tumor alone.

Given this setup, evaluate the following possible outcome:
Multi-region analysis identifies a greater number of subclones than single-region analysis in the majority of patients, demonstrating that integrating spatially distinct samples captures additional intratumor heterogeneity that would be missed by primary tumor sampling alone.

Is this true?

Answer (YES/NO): NO